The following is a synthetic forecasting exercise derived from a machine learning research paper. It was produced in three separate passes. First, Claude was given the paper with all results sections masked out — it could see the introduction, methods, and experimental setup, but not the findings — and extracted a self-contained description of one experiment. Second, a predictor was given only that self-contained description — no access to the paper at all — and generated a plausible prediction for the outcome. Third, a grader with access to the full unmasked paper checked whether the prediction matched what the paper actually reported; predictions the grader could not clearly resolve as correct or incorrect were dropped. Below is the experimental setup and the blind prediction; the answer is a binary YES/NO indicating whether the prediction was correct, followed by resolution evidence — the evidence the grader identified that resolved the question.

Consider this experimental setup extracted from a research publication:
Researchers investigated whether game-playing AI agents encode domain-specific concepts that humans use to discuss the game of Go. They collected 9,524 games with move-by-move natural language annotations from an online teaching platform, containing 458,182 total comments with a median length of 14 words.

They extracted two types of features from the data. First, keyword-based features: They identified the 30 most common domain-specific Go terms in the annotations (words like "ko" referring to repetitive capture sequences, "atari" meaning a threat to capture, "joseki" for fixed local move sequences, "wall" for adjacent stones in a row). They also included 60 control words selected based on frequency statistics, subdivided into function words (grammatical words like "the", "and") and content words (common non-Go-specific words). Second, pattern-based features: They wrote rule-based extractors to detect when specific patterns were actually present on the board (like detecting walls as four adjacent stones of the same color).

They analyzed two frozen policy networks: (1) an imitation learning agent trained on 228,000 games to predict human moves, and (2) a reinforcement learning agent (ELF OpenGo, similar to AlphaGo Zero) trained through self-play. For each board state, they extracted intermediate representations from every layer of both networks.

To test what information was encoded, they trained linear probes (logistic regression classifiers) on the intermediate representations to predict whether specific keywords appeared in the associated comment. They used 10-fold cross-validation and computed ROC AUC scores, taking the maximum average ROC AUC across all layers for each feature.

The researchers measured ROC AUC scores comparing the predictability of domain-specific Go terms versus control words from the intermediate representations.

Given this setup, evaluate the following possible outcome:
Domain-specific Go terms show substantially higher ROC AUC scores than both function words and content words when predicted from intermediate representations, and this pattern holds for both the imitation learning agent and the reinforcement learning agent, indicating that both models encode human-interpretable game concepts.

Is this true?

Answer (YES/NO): YES